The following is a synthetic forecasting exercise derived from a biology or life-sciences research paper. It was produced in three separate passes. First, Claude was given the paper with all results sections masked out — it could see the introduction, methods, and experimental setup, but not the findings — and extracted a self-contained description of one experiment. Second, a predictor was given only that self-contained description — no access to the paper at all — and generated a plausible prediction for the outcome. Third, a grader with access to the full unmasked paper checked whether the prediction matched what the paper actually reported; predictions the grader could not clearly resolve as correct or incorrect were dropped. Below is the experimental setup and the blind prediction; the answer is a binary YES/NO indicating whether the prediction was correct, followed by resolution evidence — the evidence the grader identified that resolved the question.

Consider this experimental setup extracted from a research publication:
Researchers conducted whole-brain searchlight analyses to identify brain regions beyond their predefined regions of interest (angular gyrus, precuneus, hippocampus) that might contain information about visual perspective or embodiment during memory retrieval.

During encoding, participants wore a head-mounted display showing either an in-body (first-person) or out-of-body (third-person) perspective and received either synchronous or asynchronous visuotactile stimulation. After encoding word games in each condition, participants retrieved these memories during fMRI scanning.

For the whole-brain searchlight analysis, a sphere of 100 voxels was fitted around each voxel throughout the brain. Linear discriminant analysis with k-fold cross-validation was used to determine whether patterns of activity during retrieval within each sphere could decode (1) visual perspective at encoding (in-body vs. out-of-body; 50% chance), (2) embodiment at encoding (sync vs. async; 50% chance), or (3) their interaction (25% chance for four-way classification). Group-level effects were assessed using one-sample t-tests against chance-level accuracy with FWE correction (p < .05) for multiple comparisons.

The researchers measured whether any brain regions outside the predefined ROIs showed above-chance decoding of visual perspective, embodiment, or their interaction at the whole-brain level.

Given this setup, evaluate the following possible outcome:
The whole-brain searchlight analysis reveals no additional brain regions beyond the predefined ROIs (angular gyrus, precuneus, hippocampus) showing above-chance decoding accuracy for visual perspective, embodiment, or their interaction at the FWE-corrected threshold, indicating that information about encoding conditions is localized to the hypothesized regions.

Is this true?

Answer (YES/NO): YES